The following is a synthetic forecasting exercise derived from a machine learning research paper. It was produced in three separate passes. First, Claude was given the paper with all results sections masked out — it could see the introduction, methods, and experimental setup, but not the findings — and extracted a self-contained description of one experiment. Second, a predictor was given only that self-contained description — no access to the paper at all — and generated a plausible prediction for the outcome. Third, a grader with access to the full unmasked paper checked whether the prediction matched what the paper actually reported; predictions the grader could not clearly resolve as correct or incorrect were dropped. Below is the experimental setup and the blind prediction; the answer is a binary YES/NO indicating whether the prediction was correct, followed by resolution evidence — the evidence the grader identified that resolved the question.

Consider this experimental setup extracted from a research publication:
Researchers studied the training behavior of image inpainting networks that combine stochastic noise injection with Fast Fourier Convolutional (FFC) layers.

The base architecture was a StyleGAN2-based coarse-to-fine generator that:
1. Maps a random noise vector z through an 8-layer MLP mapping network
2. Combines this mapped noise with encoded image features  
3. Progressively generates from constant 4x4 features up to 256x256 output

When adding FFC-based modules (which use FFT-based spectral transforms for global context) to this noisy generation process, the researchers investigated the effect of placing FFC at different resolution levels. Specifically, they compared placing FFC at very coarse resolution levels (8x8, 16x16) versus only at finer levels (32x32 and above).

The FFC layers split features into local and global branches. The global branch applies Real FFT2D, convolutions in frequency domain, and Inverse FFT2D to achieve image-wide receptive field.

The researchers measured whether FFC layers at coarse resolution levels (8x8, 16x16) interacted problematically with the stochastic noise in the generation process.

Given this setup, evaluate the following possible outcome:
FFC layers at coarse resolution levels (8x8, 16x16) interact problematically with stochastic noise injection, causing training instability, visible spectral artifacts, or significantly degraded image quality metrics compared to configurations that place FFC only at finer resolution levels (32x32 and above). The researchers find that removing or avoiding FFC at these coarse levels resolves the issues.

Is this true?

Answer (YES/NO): YES